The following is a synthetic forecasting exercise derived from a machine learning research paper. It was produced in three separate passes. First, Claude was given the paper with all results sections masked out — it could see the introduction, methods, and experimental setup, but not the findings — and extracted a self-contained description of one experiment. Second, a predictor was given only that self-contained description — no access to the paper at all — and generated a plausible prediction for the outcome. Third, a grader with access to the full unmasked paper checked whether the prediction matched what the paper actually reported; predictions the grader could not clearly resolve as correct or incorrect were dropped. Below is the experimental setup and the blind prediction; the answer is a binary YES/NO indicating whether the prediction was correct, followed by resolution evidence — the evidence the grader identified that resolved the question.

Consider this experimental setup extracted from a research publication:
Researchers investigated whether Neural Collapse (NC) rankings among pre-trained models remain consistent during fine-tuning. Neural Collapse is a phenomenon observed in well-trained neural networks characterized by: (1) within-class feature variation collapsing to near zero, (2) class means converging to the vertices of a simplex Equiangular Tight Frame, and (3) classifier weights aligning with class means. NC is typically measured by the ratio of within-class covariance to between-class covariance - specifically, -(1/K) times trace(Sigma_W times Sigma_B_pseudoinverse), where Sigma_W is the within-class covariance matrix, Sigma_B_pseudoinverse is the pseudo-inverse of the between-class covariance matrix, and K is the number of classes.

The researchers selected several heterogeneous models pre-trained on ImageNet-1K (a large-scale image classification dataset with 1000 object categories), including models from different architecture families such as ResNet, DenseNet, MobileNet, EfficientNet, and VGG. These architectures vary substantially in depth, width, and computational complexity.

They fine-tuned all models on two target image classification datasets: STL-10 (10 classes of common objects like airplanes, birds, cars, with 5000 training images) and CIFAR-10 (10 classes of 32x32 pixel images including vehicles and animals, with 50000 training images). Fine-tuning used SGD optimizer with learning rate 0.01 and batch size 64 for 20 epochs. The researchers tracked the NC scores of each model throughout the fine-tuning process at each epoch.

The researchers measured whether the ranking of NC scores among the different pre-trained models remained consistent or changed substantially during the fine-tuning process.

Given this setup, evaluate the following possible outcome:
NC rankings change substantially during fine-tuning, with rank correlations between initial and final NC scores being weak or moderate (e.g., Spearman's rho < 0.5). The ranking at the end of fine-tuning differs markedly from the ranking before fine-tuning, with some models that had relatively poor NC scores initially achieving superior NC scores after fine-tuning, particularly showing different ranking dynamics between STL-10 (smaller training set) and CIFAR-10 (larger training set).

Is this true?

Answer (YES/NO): NO